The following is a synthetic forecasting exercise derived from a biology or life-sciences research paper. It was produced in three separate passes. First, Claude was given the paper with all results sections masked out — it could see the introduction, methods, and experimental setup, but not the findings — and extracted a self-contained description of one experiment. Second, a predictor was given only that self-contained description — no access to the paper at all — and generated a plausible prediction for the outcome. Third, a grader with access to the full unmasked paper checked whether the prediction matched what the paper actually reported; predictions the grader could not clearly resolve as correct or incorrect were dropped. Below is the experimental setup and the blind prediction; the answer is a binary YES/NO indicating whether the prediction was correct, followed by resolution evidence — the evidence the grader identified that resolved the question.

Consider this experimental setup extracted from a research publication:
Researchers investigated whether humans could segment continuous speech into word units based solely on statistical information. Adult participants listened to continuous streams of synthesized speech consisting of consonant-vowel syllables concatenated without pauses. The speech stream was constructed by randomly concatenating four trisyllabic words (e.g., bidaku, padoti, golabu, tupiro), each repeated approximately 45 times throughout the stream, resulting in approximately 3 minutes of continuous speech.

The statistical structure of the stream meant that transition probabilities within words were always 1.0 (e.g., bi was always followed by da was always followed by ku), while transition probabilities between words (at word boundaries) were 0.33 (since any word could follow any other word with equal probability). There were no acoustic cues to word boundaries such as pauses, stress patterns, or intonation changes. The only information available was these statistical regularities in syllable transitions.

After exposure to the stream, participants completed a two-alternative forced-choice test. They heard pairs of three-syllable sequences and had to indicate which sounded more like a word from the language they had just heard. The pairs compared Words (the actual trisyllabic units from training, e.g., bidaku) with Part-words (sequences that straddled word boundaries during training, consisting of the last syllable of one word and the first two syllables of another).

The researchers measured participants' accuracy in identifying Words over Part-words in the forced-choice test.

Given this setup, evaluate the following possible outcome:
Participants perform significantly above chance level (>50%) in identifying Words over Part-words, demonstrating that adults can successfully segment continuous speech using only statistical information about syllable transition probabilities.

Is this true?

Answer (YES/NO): YES